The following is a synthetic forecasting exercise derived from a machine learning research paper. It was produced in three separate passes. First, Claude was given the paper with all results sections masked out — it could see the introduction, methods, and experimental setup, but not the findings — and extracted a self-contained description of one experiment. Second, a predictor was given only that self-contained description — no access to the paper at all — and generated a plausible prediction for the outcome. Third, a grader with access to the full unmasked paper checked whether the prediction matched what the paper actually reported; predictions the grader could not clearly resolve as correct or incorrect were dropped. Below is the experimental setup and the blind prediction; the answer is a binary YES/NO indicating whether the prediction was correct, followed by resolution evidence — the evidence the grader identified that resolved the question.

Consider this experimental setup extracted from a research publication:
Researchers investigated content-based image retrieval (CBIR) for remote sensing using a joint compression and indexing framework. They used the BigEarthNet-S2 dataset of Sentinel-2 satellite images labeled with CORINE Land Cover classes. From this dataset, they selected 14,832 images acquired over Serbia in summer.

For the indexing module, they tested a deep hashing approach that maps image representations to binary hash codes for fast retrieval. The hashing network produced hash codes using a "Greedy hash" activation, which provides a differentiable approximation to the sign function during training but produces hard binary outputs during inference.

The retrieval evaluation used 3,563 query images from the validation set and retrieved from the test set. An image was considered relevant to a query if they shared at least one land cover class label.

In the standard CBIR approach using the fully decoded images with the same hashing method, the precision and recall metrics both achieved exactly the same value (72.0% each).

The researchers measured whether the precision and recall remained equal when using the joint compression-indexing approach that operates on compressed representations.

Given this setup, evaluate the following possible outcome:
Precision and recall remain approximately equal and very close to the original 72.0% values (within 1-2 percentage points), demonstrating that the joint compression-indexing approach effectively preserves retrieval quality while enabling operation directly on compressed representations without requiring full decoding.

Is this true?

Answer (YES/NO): NO